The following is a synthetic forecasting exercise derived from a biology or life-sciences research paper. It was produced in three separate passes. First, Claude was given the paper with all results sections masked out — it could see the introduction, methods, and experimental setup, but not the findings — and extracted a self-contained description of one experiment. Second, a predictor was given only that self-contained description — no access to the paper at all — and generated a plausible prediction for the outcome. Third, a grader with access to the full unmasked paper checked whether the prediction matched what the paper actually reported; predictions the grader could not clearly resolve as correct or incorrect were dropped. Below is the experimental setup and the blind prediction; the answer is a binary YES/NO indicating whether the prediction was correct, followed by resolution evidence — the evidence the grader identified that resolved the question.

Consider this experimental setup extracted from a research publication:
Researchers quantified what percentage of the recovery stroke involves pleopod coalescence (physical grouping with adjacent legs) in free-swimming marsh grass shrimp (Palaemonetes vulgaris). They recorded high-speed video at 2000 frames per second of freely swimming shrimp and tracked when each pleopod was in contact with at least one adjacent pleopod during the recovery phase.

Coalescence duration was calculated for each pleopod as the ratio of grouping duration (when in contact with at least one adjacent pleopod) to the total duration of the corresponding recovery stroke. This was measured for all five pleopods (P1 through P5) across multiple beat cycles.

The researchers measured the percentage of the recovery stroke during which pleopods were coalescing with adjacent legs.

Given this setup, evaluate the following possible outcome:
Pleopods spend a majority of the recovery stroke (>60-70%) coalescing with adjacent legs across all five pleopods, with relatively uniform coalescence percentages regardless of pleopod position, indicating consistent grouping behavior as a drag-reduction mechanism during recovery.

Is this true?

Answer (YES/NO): NO